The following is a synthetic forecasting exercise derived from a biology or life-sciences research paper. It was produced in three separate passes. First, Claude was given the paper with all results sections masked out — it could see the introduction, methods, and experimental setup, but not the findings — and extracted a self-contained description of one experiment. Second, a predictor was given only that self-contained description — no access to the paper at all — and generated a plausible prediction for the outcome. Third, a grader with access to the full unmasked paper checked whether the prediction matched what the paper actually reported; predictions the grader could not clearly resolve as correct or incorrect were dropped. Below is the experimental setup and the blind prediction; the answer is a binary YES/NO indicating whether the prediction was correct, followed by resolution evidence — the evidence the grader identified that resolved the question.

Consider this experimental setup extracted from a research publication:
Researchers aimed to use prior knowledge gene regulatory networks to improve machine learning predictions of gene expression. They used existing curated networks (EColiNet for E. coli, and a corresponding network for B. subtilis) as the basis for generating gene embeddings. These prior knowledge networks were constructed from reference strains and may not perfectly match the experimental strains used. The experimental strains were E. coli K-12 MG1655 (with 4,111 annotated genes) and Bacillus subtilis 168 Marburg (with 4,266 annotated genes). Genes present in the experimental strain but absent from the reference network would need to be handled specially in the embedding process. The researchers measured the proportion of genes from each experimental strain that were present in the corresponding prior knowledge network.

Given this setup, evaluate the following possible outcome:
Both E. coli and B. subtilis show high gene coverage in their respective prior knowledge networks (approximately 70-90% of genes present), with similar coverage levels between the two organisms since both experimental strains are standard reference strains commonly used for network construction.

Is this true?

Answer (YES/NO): NO